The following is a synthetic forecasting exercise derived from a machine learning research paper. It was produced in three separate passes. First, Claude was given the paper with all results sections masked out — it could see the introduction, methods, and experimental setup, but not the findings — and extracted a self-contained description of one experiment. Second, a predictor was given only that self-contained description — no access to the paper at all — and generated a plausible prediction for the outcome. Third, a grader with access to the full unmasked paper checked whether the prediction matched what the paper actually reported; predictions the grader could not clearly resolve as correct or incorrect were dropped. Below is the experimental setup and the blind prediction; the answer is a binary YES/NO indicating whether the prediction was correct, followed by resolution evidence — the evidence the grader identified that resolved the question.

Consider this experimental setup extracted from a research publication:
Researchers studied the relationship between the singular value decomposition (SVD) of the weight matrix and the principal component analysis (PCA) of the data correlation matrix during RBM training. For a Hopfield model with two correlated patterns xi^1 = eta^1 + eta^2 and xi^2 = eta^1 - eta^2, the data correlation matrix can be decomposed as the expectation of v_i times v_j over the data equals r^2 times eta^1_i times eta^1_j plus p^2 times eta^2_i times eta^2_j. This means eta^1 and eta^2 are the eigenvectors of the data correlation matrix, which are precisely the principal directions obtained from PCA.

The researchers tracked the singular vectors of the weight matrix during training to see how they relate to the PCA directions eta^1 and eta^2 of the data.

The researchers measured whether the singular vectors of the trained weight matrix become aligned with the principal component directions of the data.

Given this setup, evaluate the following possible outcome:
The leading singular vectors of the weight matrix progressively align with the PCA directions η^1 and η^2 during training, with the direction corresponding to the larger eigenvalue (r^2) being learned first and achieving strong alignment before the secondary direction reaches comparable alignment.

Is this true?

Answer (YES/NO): YES